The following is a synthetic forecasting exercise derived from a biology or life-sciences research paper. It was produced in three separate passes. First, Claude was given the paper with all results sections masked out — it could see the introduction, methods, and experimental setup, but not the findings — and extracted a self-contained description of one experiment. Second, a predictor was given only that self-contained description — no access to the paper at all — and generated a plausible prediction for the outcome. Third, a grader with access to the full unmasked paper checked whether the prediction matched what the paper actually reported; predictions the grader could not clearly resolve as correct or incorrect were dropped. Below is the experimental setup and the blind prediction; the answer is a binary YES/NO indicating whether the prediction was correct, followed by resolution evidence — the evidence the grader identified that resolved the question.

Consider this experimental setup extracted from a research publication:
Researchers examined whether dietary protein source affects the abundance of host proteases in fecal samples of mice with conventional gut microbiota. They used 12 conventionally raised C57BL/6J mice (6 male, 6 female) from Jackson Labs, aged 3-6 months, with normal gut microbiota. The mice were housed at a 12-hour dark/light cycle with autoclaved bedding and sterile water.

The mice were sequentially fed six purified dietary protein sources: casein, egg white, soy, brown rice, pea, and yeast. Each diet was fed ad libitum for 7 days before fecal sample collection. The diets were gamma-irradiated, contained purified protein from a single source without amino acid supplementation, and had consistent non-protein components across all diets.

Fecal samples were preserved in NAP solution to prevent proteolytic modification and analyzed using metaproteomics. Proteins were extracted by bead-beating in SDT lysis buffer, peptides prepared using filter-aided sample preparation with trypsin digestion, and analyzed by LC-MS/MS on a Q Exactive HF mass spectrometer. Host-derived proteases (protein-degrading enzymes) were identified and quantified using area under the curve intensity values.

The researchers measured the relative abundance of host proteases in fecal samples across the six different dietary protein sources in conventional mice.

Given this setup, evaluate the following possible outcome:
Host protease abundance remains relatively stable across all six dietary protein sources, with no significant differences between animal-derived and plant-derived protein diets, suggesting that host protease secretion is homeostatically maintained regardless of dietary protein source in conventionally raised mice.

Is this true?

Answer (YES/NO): NO